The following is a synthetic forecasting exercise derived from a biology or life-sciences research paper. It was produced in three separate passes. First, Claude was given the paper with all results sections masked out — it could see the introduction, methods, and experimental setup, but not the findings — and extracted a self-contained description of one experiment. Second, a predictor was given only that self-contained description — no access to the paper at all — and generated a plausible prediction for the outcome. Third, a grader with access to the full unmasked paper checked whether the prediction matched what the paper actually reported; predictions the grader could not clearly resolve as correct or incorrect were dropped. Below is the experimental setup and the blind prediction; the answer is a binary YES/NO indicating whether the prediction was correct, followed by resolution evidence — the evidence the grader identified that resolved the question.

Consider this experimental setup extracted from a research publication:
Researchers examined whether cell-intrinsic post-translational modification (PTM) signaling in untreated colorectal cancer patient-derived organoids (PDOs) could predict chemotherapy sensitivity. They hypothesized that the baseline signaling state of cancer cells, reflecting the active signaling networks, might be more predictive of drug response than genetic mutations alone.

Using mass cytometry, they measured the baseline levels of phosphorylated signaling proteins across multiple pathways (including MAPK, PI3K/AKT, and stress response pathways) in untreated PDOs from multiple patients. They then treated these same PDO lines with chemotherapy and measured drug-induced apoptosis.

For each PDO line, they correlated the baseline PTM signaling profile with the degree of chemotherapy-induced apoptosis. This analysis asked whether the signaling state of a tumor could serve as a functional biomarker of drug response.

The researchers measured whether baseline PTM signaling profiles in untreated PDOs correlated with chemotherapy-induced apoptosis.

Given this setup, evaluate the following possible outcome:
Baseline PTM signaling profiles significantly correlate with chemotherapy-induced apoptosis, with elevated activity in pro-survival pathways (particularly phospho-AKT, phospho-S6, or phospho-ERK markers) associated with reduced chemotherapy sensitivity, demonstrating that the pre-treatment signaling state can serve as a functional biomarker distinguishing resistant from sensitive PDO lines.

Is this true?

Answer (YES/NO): NO